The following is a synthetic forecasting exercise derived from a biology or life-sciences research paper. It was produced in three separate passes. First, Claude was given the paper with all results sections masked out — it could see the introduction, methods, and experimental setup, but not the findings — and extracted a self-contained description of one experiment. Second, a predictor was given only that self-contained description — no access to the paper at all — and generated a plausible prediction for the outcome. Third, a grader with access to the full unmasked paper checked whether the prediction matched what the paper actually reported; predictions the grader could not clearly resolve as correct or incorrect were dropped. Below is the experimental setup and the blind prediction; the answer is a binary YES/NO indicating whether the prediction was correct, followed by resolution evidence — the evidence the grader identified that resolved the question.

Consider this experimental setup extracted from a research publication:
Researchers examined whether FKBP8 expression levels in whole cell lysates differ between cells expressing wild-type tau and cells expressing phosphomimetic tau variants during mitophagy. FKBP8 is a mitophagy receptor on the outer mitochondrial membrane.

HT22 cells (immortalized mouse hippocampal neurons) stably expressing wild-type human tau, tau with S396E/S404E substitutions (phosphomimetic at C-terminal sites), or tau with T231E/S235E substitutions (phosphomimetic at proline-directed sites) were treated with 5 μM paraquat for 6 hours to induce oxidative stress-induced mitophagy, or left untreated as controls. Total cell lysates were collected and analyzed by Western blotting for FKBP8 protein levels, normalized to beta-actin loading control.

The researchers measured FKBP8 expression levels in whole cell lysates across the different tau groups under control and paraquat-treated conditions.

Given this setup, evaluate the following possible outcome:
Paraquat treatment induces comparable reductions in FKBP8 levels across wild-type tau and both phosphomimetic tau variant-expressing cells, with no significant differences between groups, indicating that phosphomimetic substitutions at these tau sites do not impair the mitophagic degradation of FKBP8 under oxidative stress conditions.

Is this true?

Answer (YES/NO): NO